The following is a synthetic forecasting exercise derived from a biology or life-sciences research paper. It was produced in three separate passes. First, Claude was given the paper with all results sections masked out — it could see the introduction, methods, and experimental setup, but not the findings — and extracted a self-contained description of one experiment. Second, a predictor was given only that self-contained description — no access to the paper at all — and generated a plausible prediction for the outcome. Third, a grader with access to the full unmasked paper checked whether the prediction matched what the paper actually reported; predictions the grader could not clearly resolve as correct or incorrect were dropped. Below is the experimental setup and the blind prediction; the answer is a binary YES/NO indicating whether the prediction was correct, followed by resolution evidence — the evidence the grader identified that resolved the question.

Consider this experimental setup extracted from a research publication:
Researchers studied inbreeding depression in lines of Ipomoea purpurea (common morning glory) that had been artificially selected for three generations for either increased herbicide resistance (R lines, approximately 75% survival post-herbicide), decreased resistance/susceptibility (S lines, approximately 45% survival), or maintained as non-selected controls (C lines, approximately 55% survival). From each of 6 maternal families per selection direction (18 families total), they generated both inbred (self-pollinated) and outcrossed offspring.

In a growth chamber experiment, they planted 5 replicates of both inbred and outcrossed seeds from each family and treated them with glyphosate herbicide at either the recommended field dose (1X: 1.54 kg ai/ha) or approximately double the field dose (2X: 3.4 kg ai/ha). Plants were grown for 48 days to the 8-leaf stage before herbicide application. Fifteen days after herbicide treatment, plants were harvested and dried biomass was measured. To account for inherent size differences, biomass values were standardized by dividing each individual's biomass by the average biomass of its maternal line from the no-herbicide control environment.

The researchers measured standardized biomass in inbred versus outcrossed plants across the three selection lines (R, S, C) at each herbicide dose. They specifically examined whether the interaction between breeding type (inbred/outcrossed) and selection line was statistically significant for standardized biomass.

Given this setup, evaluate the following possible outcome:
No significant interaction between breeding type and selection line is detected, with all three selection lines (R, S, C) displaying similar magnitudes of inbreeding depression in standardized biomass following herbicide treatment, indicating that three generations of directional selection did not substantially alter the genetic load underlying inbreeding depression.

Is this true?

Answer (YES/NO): NO